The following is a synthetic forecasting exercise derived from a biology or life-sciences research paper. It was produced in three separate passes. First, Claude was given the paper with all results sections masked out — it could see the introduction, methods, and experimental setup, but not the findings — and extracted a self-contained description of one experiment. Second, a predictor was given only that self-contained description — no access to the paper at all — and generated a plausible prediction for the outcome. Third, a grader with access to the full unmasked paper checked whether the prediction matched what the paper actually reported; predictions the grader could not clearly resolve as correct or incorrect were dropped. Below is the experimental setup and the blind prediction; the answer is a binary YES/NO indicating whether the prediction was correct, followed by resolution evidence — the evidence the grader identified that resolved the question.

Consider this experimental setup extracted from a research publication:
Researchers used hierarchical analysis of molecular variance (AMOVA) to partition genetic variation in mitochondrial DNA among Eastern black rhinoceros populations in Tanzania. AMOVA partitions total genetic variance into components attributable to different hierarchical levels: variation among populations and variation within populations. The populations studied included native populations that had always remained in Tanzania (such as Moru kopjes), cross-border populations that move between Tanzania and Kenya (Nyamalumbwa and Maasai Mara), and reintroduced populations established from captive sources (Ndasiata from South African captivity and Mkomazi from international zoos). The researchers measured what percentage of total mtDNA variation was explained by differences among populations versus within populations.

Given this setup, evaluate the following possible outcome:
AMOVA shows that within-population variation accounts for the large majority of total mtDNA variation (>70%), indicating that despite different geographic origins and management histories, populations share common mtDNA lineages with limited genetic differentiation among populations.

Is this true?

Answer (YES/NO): NO